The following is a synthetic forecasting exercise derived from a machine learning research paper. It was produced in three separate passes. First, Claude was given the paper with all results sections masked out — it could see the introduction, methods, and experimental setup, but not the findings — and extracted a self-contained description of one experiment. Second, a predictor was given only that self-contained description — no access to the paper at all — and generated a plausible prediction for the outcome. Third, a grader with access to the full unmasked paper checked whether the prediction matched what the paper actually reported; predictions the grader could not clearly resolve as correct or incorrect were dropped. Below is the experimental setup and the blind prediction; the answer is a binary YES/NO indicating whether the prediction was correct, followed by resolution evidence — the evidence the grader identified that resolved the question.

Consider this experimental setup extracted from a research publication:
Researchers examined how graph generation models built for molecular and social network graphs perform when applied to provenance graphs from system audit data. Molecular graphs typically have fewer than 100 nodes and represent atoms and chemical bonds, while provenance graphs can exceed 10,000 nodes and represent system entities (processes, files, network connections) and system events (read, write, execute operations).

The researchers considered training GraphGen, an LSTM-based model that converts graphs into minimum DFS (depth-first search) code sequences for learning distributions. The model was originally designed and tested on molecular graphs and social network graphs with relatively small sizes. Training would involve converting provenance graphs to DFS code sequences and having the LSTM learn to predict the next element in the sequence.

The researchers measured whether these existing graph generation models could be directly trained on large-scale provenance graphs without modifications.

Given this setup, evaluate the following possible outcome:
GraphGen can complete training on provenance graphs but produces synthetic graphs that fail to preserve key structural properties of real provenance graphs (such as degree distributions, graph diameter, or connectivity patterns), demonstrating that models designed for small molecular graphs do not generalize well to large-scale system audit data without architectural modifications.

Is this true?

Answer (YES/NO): NO